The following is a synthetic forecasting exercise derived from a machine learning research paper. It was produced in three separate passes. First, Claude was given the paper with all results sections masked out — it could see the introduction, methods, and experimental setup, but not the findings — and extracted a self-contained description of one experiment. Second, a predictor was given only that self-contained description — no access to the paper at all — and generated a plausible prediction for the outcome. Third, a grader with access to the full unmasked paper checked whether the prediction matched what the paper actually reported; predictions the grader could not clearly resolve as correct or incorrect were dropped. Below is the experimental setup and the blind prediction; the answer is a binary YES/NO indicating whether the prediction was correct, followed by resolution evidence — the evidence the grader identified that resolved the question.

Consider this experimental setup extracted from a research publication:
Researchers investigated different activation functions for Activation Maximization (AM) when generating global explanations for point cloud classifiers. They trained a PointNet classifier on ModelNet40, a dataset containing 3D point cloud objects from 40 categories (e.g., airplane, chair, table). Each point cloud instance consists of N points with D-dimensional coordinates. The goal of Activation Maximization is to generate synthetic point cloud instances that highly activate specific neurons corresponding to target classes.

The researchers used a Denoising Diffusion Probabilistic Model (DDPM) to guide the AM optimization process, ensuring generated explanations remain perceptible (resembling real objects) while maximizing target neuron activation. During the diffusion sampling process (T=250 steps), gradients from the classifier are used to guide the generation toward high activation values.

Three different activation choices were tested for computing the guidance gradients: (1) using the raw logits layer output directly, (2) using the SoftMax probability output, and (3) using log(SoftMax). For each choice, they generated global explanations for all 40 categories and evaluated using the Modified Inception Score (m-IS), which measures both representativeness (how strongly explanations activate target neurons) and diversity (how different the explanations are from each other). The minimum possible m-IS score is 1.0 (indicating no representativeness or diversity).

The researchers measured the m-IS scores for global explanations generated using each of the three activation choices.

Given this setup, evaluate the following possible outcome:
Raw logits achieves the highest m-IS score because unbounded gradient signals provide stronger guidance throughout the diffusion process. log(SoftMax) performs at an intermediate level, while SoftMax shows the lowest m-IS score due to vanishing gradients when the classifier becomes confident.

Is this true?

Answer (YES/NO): NO